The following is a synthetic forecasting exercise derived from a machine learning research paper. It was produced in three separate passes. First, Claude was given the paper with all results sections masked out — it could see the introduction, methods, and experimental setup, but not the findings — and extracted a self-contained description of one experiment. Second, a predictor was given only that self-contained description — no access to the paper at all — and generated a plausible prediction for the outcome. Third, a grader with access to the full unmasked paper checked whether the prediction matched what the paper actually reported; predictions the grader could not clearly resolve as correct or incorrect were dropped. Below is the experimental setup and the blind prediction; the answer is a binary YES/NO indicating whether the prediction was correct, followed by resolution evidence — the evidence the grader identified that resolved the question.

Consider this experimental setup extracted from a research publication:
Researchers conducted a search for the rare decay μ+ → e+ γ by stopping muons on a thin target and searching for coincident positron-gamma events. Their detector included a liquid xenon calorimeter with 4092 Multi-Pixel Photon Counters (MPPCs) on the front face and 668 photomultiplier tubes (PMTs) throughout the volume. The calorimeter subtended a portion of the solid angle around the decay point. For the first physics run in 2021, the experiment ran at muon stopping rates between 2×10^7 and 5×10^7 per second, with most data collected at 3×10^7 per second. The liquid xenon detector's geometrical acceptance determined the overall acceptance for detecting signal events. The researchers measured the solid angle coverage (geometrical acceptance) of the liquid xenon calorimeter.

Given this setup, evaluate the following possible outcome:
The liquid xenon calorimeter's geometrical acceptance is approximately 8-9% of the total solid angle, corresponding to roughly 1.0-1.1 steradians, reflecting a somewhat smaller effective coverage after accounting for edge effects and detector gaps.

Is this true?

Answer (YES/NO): NO